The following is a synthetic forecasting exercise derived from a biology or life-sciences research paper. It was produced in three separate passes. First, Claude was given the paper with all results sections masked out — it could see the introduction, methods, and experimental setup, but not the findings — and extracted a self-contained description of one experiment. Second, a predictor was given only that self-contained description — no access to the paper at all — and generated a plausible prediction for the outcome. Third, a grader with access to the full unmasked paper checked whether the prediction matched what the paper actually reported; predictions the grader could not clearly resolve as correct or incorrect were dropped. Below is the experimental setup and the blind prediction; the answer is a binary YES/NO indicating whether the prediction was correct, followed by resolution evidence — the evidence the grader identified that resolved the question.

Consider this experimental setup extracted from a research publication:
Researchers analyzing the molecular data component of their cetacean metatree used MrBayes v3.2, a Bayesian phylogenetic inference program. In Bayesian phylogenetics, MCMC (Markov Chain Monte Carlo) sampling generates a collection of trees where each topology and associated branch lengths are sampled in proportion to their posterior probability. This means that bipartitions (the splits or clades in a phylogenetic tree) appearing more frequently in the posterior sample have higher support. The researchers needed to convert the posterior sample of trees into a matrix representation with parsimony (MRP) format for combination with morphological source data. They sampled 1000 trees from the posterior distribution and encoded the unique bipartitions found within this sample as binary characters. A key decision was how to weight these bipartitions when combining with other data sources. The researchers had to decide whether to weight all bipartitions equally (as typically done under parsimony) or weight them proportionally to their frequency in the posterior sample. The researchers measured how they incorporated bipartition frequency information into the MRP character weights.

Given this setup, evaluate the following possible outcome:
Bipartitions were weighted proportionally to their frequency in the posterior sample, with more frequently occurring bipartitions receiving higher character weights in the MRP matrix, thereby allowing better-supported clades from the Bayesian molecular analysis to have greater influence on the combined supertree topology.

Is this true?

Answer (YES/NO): YES